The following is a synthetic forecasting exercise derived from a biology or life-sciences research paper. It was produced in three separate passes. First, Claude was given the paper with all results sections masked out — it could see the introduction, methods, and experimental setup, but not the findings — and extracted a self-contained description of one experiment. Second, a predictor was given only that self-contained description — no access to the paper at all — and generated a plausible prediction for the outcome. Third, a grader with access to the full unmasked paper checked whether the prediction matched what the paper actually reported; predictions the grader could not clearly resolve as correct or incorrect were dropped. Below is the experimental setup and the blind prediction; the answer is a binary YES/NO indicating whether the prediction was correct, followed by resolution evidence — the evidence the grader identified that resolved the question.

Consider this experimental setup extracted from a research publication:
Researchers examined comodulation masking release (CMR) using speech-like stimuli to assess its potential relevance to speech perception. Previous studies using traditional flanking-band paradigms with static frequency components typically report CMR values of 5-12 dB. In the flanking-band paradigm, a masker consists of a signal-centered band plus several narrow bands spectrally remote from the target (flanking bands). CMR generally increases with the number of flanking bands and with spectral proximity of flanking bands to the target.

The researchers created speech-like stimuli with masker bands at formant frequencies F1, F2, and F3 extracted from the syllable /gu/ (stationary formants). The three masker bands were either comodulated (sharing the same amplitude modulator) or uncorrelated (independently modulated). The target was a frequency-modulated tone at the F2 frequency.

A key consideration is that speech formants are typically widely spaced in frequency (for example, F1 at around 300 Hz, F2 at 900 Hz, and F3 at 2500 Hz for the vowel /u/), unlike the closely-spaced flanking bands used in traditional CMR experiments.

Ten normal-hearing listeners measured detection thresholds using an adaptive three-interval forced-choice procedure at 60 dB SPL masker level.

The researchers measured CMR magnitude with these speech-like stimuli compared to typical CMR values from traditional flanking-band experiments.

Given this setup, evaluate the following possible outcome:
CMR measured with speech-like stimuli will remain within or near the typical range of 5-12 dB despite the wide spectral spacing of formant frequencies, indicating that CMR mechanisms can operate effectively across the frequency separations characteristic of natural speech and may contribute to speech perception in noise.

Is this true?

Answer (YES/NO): NO